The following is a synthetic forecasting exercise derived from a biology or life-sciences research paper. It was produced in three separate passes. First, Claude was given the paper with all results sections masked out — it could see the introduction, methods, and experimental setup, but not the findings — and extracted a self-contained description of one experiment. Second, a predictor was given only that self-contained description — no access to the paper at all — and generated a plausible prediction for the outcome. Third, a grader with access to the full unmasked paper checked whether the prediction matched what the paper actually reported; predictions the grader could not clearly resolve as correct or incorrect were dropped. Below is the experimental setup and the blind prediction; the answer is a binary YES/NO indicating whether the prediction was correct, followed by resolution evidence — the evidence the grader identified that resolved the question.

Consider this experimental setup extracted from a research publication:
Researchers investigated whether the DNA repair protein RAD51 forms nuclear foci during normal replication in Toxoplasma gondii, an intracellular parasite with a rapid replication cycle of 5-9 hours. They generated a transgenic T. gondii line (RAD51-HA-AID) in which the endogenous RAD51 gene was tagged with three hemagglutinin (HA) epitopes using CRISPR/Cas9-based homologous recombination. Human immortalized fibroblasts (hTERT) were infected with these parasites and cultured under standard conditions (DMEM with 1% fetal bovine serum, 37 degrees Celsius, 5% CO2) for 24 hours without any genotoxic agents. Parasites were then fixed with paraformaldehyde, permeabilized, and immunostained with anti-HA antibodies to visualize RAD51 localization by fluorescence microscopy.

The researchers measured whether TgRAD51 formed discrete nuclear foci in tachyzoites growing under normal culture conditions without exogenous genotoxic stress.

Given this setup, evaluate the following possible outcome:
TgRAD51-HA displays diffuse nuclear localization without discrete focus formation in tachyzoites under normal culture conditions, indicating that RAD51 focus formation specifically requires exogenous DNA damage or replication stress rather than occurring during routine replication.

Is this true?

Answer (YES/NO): NO